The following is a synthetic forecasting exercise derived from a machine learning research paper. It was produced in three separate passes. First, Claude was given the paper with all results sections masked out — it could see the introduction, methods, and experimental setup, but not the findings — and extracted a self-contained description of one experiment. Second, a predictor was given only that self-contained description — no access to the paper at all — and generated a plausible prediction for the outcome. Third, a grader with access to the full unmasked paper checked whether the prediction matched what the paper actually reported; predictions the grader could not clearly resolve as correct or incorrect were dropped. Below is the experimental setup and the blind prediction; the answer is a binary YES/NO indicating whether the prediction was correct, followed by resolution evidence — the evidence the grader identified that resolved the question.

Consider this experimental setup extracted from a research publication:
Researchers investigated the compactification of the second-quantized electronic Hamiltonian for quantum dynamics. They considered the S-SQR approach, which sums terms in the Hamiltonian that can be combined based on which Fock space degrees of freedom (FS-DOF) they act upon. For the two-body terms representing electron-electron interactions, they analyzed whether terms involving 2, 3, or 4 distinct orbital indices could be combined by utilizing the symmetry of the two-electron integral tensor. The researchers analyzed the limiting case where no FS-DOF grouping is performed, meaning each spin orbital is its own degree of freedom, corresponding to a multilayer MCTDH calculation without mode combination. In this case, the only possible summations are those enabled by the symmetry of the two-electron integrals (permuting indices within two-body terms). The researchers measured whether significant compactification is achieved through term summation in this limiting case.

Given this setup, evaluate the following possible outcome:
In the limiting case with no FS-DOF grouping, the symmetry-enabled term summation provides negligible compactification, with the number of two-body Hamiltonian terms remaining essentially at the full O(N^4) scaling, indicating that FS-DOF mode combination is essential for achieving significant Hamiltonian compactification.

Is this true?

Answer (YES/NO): YES